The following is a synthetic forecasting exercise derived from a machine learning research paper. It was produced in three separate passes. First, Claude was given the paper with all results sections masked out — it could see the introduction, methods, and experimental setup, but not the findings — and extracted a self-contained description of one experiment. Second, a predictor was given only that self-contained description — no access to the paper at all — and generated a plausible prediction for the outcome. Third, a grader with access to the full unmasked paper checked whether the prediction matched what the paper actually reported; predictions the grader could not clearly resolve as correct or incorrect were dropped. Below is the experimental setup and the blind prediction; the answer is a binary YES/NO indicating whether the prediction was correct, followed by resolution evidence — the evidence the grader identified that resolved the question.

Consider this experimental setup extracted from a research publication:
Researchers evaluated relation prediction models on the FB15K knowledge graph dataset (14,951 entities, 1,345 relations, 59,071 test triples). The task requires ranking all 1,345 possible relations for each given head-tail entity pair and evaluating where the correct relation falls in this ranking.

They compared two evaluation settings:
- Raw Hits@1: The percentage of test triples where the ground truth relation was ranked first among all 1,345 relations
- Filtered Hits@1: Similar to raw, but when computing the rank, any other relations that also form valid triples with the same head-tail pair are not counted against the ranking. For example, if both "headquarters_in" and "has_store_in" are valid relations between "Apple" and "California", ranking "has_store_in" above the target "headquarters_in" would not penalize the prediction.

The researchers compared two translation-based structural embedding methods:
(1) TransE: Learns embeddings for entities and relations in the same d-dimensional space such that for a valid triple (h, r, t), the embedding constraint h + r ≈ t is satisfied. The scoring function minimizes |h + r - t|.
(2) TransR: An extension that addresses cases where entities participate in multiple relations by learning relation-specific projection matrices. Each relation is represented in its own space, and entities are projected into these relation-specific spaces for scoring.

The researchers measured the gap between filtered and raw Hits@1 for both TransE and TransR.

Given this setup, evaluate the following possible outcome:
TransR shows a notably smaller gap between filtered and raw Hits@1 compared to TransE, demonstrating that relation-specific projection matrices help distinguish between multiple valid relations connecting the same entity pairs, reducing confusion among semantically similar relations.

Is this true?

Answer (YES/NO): NO